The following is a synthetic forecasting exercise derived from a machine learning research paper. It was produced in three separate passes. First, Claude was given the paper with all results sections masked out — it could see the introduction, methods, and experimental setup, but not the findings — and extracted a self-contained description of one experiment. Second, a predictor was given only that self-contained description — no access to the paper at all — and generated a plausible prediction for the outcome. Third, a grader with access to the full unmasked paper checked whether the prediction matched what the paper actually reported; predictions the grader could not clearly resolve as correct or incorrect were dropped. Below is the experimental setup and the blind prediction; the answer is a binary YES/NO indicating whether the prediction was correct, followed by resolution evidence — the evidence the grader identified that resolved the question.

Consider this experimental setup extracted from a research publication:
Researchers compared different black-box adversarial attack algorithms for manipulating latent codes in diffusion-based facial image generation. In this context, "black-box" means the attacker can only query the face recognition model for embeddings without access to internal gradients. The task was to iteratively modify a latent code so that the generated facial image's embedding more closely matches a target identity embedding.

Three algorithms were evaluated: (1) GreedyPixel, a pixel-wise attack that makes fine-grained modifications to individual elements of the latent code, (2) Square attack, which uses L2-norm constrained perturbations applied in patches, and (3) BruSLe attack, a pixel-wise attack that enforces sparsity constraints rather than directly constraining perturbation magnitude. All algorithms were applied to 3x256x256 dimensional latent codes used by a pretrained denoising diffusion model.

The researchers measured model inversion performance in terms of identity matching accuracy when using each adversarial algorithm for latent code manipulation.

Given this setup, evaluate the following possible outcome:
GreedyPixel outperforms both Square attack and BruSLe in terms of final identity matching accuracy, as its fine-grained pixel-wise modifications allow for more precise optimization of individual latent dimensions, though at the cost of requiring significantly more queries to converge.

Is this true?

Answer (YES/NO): NO